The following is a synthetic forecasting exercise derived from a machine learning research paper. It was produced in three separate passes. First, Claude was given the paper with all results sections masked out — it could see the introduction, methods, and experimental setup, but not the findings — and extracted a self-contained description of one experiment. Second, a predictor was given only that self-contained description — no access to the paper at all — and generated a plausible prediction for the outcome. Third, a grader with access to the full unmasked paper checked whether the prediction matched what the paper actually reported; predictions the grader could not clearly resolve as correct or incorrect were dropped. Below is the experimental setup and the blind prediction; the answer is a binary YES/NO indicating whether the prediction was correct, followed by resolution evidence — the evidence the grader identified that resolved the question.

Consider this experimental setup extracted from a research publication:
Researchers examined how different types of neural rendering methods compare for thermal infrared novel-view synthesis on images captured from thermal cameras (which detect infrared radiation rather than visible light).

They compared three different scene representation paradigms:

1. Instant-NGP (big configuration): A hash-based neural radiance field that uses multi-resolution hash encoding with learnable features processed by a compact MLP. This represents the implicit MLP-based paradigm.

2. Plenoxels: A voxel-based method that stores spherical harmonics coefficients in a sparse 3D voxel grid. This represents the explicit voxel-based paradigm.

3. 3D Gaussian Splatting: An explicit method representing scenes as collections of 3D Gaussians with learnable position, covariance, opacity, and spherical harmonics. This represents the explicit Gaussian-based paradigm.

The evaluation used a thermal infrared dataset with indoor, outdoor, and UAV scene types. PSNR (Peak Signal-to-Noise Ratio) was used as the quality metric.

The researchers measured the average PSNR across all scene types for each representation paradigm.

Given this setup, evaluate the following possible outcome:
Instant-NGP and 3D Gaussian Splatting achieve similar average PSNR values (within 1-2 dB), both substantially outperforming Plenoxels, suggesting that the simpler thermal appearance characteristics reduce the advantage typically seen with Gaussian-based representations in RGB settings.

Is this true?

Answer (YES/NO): NO